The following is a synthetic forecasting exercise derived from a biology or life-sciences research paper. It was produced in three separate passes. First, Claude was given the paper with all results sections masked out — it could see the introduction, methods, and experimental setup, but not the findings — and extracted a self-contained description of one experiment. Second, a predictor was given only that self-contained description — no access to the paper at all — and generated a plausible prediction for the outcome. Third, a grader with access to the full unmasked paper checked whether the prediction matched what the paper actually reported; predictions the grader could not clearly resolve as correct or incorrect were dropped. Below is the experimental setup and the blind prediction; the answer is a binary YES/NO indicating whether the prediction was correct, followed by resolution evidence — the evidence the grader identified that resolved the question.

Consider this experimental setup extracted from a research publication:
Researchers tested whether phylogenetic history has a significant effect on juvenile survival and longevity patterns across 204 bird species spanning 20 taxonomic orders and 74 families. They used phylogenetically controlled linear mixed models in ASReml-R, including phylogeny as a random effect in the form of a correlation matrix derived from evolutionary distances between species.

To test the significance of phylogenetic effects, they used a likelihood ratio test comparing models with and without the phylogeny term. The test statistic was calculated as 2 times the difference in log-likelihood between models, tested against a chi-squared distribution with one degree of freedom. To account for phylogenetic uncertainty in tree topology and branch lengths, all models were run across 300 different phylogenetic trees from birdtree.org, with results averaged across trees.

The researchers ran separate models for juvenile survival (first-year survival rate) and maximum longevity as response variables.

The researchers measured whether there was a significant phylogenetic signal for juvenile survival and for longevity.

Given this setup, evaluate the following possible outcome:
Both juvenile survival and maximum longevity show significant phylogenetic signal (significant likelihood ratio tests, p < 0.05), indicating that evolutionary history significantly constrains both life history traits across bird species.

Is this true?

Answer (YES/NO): NO